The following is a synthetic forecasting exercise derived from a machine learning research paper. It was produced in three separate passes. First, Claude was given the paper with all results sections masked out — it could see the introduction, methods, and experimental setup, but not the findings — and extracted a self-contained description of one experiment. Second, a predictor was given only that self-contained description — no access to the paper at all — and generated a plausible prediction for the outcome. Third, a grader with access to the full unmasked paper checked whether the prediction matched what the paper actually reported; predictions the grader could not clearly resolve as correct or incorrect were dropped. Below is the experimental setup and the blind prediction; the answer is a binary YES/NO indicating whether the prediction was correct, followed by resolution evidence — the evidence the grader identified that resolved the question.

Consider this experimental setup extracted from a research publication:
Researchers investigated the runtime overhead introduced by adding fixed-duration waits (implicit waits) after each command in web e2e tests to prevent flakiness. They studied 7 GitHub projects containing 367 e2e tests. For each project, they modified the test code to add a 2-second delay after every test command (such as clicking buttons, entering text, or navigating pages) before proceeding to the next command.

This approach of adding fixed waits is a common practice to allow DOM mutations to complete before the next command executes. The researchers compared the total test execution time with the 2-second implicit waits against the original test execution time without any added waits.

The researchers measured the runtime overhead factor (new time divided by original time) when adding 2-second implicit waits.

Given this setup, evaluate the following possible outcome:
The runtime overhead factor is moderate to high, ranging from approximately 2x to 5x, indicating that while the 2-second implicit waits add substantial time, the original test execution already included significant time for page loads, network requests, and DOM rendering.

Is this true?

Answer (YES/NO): YES